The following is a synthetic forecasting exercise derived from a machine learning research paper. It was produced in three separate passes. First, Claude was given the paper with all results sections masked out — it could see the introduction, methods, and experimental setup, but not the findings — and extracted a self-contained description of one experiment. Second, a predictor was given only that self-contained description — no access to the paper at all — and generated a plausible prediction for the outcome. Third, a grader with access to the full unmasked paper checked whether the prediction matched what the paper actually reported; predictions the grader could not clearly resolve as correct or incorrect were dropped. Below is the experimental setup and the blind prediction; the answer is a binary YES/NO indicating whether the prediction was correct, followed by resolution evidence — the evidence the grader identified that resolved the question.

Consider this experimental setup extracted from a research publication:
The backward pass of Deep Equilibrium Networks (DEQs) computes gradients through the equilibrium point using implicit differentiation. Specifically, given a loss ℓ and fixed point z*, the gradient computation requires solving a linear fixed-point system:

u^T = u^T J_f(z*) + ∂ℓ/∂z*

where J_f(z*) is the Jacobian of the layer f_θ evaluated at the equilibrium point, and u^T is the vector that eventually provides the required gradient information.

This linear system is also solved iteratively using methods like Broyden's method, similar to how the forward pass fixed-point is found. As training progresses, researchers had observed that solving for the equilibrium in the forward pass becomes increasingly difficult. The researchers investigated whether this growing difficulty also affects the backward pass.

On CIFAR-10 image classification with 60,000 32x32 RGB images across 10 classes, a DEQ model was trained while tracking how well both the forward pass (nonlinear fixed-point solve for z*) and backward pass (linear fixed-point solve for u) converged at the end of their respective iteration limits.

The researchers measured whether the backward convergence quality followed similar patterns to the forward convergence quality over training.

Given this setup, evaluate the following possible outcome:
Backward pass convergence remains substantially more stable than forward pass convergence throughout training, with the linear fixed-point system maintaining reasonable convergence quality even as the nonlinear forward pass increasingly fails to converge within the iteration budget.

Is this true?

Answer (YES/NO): NO